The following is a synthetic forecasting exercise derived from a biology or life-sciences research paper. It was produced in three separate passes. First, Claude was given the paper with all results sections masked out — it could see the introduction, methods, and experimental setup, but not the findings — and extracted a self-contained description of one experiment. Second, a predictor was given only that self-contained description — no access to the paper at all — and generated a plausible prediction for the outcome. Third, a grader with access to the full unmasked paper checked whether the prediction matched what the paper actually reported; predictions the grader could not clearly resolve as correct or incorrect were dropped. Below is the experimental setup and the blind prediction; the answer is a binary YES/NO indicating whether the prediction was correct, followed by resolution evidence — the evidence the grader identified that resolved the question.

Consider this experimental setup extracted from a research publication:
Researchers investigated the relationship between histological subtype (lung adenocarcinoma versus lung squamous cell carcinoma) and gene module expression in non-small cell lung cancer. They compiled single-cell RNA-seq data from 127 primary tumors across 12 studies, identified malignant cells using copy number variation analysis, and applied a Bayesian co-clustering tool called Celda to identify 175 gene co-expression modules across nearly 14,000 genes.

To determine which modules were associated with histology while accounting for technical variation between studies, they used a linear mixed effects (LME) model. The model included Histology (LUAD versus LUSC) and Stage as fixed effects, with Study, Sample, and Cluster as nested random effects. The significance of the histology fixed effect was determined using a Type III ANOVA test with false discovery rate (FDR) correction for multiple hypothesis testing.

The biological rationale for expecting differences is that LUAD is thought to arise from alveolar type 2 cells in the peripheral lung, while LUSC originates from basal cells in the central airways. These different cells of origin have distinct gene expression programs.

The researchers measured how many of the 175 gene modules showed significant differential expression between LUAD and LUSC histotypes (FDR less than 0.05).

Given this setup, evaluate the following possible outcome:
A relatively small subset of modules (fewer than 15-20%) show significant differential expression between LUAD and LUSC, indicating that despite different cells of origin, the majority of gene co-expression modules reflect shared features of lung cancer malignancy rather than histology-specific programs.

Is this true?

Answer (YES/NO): NO